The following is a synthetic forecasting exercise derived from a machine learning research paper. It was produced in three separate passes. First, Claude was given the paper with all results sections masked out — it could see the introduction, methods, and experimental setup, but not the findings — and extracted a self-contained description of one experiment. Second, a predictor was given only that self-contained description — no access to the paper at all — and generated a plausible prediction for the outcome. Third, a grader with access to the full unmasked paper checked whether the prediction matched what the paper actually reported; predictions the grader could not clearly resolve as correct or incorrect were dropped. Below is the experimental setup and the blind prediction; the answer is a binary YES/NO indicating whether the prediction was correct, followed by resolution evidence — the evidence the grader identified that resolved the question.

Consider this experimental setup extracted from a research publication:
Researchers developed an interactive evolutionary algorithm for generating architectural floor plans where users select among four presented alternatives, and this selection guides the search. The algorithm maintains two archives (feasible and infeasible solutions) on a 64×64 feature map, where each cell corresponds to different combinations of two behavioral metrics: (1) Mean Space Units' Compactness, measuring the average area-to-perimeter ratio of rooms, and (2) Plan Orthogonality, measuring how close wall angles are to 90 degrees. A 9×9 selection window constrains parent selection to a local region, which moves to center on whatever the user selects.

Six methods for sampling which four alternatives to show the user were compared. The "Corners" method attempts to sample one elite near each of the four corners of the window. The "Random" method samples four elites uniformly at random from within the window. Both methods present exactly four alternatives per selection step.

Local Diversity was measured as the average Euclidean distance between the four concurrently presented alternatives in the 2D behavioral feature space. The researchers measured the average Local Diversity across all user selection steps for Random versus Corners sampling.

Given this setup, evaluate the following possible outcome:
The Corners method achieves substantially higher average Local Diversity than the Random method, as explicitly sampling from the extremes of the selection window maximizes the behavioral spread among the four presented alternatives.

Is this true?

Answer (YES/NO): YES